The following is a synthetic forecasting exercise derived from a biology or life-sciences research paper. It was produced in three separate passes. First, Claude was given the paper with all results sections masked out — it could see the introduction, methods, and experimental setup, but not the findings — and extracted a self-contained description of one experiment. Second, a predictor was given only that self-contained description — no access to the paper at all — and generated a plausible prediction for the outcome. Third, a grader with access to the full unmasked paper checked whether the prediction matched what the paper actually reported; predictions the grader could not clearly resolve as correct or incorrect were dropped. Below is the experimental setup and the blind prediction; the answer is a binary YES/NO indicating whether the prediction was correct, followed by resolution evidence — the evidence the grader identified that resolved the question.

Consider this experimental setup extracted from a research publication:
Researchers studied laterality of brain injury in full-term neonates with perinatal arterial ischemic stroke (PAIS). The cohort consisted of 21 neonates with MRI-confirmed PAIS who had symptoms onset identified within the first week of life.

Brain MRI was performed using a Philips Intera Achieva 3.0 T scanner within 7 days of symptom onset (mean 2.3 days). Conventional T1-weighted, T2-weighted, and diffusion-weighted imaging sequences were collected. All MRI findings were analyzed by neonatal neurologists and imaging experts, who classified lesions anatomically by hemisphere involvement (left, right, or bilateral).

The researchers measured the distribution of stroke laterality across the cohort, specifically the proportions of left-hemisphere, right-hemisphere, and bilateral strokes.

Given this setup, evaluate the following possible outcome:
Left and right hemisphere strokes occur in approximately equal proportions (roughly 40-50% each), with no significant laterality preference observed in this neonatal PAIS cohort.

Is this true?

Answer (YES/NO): NO